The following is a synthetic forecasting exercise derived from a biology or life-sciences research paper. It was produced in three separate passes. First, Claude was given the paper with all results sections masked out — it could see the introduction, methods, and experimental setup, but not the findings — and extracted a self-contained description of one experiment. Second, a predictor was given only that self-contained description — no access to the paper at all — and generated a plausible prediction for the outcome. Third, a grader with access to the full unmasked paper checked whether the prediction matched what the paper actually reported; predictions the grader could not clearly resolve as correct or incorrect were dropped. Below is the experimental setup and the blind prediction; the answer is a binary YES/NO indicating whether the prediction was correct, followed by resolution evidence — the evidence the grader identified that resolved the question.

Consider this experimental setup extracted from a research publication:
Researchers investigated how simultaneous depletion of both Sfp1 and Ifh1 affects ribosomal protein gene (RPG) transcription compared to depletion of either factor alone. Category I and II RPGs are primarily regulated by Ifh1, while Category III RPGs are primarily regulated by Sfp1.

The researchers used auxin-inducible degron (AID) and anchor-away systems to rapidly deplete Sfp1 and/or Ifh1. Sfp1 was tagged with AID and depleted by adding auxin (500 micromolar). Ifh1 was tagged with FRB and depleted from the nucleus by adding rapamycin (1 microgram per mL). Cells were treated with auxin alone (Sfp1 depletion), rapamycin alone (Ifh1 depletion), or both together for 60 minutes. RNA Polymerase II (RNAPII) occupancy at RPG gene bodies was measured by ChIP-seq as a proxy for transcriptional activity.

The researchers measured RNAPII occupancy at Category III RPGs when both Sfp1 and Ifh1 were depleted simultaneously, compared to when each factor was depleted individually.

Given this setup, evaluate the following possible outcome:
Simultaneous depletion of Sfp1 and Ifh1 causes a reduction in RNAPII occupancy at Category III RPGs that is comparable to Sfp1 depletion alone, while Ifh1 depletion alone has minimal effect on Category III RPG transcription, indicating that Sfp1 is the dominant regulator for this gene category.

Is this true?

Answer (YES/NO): NO